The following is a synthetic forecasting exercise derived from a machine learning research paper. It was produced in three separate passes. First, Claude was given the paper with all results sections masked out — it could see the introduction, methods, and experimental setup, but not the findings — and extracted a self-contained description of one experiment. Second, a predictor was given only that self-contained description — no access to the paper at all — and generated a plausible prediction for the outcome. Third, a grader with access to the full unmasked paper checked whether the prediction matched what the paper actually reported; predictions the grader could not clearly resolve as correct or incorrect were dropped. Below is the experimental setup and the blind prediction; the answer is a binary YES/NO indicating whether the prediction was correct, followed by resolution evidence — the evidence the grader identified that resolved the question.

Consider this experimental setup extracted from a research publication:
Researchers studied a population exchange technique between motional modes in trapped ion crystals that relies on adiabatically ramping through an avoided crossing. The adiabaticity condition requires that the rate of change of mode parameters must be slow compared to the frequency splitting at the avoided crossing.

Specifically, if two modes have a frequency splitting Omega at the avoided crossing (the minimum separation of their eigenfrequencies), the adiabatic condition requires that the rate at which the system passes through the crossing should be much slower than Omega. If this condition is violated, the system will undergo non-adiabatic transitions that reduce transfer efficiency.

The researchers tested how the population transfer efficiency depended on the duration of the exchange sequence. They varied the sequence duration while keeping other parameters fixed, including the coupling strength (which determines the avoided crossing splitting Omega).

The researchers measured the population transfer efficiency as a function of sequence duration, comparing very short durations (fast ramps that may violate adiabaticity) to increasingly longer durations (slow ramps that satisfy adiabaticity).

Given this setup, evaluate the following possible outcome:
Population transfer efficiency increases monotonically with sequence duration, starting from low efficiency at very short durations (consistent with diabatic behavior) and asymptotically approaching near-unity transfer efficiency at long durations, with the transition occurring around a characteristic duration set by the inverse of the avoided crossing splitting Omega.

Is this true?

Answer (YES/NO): YES